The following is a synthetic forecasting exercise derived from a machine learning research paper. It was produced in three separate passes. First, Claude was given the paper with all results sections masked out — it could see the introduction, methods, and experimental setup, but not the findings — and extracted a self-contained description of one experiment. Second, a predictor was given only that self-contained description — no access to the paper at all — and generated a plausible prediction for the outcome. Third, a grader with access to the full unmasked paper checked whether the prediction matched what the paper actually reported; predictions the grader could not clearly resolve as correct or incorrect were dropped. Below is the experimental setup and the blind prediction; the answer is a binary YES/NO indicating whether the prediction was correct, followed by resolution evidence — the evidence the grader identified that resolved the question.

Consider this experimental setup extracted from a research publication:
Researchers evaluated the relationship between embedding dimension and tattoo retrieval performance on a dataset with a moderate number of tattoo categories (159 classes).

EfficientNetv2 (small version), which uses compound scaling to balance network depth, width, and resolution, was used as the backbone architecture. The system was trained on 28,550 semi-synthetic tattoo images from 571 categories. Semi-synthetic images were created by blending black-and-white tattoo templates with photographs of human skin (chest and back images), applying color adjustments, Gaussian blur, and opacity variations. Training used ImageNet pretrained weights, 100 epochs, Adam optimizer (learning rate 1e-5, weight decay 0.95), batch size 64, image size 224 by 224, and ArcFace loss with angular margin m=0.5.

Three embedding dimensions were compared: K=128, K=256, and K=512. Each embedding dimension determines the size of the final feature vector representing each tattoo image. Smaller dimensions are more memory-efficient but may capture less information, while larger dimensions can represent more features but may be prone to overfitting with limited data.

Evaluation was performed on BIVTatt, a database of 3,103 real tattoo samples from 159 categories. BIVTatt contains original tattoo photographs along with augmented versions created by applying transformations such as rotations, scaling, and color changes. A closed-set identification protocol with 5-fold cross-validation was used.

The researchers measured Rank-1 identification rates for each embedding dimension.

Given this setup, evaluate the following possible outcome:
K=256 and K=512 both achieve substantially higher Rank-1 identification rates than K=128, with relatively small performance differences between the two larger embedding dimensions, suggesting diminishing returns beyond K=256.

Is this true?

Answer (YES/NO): NO